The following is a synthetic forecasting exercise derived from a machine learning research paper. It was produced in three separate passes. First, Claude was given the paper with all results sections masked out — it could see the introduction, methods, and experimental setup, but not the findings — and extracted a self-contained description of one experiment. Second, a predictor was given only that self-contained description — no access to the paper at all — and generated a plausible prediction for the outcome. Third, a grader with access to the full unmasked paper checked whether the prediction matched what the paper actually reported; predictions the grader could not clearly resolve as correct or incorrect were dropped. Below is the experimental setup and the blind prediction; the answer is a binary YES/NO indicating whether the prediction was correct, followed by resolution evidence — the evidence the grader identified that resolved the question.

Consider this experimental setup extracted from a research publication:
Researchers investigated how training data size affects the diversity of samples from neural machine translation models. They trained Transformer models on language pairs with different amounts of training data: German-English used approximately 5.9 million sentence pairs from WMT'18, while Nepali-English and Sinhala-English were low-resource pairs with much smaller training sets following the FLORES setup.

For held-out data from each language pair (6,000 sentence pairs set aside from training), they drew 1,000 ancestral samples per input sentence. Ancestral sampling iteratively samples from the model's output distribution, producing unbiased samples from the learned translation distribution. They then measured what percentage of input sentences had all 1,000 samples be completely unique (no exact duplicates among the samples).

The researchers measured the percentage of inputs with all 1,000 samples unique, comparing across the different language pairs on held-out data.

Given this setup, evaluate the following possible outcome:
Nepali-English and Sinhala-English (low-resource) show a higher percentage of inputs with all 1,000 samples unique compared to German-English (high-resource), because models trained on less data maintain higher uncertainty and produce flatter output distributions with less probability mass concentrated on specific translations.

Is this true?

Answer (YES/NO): NO